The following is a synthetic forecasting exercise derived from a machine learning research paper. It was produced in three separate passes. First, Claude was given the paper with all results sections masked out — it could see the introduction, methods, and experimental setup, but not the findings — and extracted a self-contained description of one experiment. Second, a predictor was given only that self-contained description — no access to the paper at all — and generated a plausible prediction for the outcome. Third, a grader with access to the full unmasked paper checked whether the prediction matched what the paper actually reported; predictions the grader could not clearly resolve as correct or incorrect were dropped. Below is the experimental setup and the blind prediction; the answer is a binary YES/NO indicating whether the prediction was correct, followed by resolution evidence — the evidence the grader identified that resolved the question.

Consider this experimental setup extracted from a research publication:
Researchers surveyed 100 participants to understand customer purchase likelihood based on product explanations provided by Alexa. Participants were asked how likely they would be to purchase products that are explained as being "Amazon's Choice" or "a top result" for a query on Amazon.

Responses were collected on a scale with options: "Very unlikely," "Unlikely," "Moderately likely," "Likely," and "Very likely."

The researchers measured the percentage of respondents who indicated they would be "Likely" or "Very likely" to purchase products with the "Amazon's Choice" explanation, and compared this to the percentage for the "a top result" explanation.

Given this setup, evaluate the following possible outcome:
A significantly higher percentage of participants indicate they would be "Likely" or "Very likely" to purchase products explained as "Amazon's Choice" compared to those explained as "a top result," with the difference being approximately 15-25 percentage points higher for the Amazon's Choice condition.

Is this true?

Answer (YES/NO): NO